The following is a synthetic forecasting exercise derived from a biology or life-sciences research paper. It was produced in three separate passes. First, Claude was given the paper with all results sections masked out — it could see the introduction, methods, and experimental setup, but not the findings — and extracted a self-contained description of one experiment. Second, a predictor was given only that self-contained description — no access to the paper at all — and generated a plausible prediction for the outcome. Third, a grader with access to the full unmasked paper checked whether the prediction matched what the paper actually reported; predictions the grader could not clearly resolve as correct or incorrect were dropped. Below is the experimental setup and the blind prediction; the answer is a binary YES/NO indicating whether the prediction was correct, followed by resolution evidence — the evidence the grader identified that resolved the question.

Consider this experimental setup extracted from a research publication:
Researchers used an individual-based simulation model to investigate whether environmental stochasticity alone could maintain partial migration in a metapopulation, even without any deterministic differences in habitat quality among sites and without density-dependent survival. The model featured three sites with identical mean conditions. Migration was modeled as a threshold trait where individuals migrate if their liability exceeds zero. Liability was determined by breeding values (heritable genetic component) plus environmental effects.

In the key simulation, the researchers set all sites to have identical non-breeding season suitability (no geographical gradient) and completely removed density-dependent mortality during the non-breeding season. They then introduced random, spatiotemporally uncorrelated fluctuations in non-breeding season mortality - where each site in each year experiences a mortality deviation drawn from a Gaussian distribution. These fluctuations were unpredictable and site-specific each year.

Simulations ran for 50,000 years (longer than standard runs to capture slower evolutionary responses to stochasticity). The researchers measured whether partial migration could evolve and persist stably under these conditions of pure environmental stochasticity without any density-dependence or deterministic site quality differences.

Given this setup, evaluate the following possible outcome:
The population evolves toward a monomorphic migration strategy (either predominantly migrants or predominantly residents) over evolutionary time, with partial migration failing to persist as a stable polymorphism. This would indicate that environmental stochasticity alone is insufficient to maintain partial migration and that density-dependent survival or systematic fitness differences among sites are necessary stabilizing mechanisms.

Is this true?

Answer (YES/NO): NO